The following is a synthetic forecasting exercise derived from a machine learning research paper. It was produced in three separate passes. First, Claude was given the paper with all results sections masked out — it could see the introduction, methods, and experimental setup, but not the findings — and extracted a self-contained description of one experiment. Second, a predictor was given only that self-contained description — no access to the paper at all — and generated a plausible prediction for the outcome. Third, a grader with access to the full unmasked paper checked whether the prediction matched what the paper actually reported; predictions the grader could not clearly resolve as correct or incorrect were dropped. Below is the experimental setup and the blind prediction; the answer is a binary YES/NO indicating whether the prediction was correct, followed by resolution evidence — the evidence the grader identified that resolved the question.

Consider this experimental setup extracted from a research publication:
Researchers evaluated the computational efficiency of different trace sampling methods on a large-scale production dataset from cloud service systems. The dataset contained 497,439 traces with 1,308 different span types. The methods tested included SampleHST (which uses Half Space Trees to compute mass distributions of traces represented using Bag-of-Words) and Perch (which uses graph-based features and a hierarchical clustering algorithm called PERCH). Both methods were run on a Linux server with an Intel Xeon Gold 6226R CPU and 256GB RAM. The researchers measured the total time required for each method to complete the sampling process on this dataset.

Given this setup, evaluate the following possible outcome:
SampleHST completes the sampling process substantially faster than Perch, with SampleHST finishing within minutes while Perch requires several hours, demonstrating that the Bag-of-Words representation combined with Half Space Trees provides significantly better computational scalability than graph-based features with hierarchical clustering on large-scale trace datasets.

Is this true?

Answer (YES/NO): NO